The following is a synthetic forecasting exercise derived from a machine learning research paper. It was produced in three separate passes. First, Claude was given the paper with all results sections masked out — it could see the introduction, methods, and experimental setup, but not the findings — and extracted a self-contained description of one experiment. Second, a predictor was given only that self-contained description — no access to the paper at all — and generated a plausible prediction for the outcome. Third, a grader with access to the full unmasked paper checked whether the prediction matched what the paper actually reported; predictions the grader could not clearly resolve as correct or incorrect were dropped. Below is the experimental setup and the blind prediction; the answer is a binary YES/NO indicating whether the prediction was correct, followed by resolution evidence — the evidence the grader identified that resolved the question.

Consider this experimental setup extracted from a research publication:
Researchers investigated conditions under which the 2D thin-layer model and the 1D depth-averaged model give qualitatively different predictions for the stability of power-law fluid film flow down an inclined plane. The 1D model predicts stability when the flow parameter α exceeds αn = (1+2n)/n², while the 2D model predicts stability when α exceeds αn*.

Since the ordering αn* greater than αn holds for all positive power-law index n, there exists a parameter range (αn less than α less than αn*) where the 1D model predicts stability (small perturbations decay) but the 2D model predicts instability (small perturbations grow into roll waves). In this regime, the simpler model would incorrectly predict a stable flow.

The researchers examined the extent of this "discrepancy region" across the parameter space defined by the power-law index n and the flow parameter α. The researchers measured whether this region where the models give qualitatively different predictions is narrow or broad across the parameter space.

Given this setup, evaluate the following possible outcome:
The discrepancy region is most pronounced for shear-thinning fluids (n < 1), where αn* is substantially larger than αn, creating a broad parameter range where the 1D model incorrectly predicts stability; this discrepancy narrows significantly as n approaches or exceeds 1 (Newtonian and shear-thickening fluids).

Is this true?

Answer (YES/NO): NO